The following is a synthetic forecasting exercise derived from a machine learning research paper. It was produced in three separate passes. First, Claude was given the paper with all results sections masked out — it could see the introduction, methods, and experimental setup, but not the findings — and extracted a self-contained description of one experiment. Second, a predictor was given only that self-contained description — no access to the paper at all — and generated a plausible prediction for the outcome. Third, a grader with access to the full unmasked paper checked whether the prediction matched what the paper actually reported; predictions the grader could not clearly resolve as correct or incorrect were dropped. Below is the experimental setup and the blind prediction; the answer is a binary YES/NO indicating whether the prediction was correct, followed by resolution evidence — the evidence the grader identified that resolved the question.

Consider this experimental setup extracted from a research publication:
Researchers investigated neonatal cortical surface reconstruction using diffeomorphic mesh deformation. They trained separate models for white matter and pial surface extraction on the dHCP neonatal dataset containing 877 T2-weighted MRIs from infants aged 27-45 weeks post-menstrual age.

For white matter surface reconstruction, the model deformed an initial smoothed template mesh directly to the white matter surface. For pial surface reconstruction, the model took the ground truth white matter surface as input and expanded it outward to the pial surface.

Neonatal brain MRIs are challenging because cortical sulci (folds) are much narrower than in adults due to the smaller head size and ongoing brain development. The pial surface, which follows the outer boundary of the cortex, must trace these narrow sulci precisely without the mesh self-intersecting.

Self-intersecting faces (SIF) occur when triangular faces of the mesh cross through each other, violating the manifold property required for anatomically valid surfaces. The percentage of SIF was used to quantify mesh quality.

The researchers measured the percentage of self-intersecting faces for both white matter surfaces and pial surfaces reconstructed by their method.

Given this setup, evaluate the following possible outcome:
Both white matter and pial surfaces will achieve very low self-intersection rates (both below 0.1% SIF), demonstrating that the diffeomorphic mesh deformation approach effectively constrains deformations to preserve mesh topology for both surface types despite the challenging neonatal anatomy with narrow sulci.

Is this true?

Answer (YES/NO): YES